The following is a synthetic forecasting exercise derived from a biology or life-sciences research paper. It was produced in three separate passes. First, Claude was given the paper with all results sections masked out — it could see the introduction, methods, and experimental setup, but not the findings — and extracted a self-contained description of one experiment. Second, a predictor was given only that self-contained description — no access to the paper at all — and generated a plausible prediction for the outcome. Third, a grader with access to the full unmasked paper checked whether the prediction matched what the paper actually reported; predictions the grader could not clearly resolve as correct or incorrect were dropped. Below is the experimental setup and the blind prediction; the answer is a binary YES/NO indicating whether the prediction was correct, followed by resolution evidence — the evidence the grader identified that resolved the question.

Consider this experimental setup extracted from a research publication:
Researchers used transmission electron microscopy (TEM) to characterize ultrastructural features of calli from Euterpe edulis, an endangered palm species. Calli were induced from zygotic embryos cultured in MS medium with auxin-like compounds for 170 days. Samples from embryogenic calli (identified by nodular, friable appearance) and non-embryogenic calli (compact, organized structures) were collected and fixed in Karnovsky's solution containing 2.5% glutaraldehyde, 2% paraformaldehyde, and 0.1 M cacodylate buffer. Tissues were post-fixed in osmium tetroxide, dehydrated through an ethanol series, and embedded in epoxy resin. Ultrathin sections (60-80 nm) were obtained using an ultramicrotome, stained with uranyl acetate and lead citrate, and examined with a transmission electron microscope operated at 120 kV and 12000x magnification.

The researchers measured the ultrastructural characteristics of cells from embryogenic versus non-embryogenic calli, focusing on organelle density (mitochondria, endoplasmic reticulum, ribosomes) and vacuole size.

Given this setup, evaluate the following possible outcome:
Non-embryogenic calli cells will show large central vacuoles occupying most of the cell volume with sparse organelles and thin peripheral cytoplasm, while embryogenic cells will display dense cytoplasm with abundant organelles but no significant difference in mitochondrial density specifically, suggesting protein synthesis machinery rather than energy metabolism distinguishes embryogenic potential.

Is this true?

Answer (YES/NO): NO